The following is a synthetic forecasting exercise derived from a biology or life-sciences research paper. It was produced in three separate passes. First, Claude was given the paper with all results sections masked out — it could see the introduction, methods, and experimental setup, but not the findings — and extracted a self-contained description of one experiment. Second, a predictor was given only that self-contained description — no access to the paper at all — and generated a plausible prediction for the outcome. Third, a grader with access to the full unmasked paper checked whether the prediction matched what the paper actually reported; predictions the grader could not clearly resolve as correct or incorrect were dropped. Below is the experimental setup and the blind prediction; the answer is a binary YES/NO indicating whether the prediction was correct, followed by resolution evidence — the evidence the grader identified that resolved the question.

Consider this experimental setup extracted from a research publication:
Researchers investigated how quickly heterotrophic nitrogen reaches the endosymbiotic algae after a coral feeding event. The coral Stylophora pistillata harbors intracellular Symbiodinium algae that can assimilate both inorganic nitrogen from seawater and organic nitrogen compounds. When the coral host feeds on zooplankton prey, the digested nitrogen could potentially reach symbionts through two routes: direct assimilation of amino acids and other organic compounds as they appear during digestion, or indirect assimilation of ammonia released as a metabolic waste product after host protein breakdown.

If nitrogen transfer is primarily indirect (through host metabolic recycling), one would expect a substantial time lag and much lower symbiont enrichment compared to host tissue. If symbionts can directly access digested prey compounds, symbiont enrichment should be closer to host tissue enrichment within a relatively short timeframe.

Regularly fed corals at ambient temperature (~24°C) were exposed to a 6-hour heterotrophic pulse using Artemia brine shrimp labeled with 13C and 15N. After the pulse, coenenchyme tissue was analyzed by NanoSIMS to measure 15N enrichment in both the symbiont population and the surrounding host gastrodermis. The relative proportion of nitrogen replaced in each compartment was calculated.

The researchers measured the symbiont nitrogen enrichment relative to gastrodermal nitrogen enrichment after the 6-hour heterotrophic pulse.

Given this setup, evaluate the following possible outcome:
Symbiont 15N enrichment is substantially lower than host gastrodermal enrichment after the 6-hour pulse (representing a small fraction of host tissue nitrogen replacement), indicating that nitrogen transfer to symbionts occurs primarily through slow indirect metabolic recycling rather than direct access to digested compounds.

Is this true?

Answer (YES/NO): NO